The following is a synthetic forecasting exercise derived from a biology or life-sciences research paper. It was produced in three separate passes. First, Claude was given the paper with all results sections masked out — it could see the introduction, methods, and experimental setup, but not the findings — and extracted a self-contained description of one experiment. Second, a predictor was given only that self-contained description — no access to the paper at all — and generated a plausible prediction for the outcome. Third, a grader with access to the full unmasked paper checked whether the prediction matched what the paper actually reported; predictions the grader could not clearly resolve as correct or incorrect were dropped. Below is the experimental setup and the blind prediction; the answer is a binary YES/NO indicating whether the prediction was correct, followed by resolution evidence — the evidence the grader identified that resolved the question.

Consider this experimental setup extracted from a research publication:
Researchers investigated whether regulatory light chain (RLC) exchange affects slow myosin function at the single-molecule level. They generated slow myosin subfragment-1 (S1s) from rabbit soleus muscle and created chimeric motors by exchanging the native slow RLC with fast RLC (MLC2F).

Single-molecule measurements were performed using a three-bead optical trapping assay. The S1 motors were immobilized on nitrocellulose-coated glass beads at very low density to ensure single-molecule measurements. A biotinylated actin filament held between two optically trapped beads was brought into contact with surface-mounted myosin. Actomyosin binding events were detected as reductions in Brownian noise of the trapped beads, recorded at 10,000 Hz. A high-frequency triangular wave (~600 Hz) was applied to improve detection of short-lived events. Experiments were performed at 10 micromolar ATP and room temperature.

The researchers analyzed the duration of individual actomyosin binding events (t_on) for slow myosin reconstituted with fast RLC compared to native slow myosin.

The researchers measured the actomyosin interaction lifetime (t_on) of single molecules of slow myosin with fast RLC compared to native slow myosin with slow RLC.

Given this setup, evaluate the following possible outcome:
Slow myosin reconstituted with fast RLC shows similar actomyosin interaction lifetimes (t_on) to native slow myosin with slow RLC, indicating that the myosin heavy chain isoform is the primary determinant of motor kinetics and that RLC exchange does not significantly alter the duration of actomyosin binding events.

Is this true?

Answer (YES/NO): NO